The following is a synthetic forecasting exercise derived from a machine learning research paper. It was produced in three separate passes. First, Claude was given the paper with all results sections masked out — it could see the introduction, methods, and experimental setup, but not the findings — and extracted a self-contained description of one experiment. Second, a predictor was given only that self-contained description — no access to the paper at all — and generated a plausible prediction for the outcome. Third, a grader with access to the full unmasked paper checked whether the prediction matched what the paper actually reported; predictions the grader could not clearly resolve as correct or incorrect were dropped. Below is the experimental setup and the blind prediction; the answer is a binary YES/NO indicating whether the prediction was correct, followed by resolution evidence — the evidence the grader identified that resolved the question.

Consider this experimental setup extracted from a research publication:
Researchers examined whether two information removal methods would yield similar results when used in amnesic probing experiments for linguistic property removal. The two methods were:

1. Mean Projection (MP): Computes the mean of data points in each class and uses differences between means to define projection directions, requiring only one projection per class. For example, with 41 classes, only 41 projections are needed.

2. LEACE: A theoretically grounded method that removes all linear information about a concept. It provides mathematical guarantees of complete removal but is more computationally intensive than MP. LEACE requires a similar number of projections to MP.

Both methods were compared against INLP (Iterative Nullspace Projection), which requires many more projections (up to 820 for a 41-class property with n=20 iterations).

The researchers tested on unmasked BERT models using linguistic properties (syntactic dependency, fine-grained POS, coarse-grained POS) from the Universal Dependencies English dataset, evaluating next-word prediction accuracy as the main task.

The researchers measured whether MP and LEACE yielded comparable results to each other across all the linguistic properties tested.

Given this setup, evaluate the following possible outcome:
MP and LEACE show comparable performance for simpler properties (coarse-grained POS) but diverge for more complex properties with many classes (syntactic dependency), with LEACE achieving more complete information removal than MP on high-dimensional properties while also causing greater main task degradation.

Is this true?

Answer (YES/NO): NO